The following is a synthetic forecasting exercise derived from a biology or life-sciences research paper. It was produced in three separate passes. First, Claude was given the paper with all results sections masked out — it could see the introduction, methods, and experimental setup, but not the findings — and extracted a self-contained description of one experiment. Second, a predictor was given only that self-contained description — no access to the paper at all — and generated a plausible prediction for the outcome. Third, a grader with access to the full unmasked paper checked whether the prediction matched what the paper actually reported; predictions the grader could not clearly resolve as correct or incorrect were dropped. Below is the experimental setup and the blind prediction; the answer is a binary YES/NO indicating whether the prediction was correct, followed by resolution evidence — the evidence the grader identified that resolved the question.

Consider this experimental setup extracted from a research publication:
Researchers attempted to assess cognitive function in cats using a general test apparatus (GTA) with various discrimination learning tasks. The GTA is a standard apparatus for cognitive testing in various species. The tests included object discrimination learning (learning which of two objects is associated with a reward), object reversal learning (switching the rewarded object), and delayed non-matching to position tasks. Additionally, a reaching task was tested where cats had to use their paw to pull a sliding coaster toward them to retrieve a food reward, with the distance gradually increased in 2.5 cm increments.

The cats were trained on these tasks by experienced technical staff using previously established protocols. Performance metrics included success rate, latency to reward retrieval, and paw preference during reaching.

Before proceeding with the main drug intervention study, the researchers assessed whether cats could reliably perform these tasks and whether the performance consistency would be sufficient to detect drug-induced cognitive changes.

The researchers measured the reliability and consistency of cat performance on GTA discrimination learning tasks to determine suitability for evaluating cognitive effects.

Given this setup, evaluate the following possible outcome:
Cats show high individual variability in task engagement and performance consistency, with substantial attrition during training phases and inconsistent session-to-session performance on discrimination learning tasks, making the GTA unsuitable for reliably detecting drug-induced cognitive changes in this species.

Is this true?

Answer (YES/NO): NO